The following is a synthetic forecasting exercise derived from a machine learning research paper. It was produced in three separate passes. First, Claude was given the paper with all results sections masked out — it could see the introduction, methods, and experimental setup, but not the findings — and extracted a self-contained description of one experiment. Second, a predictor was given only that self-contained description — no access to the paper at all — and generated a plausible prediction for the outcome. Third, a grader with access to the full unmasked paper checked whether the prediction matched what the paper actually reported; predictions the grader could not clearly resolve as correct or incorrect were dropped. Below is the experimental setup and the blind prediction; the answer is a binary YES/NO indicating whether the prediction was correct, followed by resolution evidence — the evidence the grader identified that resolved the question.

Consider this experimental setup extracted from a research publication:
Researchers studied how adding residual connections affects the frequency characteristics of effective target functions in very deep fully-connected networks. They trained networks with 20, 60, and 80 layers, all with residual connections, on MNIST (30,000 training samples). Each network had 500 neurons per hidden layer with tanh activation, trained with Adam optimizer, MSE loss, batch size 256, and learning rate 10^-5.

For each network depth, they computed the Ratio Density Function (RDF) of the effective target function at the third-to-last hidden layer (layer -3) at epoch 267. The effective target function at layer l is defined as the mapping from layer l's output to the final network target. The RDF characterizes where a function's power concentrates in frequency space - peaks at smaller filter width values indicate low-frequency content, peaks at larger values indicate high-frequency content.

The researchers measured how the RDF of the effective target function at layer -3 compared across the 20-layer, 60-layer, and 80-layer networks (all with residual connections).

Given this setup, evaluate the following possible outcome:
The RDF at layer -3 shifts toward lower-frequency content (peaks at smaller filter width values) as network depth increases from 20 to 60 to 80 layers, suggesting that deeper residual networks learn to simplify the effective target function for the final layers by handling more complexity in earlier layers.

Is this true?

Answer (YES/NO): NO